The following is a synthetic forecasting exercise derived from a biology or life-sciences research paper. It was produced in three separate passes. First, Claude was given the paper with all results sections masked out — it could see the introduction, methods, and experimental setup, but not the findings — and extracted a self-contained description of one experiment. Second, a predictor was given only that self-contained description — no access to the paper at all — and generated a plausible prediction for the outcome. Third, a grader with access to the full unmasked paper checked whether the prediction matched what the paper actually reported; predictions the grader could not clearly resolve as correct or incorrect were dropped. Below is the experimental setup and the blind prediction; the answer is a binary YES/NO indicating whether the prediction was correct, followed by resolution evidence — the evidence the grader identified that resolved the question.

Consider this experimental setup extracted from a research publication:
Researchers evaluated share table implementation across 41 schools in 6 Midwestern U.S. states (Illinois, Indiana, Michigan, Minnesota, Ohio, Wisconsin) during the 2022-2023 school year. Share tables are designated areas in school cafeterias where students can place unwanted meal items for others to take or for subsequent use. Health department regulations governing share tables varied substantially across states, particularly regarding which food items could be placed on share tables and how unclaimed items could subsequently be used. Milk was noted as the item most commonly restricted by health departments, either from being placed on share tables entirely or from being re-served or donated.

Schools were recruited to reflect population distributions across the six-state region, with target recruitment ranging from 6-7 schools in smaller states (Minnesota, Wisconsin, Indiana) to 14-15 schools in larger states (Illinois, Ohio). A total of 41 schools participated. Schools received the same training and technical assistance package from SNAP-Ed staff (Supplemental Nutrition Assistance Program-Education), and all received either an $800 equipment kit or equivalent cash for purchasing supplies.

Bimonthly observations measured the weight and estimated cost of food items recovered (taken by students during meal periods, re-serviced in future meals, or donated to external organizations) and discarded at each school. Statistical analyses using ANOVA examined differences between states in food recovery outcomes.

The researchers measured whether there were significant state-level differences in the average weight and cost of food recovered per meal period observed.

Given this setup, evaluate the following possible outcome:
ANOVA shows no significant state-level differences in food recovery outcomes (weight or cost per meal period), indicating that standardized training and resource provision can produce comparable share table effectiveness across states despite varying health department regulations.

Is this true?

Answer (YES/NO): NO